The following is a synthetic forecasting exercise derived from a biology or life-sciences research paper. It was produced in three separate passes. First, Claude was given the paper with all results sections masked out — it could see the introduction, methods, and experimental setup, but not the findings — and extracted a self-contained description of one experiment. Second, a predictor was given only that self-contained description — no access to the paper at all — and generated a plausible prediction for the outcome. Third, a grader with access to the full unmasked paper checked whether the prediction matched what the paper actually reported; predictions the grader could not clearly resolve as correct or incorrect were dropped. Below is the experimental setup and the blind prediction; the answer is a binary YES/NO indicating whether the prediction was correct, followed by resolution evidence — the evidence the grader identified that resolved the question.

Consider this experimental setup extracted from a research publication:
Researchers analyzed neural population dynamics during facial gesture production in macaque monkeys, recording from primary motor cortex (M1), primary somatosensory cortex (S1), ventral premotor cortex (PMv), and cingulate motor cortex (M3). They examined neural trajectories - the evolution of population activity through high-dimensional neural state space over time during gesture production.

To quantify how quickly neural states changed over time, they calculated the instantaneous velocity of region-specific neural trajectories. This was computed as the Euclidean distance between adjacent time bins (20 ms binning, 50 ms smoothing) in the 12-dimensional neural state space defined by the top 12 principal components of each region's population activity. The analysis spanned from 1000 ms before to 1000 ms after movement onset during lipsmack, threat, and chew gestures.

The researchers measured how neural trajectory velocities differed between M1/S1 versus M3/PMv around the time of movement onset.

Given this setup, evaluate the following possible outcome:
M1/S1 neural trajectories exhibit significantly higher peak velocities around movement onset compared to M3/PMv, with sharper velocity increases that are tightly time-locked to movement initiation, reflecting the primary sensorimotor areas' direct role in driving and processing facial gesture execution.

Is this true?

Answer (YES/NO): YES